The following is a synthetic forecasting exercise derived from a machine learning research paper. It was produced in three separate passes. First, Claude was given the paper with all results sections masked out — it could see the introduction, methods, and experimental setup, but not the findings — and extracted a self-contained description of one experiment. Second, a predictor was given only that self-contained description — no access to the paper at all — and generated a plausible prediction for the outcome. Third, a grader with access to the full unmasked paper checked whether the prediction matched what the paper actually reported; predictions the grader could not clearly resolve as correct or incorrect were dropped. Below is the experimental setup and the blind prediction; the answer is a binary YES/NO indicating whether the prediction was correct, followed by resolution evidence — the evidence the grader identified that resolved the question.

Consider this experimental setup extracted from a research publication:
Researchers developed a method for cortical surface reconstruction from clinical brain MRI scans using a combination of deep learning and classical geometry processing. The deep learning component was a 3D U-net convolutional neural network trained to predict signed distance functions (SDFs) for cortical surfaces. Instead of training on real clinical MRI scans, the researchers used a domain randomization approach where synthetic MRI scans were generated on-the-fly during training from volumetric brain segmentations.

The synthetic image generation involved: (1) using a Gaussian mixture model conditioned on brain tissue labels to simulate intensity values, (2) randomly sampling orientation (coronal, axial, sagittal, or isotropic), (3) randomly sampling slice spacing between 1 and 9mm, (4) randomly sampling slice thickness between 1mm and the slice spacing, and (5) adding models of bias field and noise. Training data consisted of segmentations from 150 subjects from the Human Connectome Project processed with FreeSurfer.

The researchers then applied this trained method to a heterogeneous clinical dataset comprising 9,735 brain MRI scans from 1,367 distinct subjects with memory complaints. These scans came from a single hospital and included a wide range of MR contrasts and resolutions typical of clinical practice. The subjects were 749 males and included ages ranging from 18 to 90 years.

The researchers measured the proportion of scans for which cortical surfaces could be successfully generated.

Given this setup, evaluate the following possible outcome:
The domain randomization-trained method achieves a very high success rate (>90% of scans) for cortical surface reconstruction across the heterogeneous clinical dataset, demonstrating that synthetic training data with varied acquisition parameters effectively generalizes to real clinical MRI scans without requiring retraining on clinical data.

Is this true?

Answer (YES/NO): NO